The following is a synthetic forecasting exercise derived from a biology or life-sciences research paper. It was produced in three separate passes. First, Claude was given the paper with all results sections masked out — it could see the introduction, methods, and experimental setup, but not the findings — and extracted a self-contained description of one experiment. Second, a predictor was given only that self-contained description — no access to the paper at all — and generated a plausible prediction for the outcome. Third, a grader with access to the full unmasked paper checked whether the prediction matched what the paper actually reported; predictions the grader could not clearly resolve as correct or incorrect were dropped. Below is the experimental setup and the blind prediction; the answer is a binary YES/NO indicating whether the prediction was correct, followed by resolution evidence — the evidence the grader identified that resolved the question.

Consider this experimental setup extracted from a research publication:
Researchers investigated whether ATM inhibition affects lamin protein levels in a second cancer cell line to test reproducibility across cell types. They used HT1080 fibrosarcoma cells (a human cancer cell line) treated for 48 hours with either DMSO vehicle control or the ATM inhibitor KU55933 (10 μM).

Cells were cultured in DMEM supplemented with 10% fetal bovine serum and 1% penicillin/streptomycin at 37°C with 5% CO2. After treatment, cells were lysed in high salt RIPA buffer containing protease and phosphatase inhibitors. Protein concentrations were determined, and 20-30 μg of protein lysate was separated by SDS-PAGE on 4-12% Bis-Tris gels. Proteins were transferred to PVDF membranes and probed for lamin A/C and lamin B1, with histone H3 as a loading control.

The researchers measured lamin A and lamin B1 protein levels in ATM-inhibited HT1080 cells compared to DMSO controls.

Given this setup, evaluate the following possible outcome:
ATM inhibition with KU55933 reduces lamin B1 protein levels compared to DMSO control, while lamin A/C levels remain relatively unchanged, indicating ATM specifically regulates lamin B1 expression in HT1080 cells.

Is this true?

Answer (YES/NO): NO